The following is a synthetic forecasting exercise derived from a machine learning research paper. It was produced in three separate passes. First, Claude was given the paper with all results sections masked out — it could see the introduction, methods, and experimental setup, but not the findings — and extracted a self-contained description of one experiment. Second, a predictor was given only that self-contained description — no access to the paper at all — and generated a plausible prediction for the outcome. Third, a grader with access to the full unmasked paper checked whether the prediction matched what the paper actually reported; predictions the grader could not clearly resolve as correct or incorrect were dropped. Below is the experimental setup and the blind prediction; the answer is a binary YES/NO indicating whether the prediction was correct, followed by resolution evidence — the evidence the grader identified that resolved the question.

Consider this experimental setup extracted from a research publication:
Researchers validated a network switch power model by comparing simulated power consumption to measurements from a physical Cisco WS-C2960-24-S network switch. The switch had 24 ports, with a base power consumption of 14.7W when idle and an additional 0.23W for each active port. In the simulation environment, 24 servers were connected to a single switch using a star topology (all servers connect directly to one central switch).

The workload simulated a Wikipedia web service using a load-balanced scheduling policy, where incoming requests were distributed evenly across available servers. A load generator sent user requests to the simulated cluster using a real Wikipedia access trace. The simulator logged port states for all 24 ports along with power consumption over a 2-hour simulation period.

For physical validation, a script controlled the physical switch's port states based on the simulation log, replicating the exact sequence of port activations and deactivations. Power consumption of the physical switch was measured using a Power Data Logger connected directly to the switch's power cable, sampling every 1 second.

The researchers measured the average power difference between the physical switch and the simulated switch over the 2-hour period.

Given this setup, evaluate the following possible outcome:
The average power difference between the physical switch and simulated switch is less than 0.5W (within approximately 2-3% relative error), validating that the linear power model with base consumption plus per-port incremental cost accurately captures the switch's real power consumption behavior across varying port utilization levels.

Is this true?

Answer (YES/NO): YES